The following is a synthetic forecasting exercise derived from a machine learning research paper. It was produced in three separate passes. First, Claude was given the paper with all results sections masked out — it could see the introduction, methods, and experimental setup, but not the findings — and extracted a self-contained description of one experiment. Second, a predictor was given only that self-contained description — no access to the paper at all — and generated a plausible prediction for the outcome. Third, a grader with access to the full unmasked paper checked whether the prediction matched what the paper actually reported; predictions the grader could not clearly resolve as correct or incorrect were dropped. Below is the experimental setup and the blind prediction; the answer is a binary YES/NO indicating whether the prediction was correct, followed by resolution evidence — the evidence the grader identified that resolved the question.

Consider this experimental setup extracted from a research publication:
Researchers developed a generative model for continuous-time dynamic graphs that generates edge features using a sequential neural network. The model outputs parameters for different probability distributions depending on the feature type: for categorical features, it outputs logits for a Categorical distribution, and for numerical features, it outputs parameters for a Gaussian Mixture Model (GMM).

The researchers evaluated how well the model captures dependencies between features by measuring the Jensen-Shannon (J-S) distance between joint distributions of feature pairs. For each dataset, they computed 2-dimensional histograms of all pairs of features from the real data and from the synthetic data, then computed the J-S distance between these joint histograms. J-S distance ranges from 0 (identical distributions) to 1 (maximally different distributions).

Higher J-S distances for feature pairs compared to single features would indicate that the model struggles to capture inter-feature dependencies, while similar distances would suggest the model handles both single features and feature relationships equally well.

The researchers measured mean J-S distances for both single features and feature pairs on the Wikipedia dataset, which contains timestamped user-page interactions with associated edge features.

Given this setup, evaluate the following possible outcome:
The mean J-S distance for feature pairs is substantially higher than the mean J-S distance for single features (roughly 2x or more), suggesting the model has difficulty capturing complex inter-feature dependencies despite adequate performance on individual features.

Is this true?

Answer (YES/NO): NO